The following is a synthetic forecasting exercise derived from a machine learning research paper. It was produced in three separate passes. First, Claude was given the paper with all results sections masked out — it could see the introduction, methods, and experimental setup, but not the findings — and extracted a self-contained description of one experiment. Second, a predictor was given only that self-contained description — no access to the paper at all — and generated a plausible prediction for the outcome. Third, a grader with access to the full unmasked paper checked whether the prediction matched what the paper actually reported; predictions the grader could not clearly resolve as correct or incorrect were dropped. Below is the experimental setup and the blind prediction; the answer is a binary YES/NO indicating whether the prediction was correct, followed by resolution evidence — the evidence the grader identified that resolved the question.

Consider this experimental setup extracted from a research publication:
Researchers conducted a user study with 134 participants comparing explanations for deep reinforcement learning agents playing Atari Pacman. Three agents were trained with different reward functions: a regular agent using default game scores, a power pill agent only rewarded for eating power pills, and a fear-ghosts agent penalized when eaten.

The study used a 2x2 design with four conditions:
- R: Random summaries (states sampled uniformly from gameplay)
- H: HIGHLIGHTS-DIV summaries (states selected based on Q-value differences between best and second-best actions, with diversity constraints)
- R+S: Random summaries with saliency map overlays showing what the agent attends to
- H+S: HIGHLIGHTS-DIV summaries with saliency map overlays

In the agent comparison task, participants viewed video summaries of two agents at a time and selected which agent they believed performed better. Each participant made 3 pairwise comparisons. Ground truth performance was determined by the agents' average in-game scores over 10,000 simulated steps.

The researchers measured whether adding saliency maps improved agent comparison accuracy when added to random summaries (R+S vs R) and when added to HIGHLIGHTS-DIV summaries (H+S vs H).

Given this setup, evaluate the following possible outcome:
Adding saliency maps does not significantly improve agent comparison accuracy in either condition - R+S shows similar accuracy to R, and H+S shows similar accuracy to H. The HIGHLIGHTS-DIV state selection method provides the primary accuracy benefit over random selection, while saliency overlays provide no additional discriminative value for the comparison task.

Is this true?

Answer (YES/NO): NO